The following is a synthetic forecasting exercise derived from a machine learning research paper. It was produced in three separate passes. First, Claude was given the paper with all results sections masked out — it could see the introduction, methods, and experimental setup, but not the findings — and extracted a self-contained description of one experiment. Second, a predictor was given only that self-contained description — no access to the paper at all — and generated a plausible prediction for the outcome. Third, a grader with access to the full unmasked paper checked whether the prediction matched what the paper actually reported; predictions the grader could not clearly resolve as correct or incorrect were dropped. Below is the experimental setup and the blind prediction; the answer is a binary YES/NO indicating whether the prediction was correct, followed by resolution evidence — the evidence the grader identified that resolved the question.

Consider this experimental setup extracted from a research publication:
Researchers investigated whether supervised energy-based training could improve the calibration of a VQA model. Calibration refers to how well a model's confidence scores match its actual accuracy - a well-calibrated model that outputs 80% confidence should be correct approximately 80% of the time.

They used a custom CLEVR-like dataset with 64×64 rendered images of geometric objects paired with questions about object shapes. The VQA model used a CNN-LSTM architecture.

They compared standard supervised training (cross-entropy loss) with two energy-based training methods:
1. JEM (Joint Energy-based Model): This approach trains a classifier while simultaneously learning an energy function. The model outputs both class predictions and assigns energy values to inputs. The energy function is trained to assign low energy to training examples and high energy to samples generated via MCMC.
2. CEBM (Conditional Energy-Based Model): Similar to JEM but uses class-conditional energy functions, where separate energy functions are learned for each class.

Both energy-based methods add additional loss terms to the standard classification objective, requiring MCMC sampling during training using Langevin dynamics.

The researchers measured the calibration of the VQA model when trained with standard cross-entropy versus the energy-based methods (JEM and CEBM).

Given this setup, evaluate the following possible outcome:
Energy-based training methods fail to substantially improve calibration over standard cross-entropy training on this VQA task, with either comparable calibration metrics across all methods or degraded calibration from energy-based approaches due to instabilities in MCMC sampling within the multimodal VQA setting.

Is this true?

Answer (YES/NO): YES